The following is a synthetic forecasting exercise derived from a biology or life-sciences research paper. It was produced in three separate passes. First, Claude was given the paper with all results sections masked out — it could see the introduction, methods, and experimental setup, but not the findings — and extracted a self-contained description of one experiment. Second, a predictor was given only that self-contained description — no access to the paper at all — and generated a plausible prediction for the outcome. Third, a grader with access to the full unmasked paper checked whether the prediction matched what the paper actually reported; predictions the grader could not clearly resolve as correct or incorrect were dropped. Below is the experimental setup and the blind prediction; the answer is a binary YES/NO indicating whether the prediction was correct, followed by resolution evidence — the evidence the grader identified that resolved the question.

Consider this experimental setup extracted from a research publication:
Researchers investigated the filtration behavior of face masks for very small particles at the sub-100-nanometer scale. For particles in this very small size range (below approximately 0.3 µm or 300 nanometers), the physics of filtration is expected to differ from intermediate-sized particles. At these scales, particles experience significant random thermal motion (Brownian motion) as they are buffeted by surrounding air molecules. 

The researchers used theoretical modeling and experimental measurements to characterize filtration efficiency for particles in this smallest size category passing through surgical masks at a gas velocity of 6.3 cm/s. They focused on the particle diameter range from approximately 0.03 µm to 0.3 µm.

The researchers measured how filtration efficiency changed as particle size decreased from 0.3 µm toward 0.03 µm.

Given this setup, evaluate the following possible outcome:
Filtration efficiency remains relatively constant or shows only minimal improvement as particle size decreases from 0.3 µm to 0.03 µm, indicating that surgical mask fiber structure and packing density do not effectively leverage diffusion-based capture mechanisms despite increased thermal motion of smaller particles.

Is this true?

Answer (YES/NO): NO